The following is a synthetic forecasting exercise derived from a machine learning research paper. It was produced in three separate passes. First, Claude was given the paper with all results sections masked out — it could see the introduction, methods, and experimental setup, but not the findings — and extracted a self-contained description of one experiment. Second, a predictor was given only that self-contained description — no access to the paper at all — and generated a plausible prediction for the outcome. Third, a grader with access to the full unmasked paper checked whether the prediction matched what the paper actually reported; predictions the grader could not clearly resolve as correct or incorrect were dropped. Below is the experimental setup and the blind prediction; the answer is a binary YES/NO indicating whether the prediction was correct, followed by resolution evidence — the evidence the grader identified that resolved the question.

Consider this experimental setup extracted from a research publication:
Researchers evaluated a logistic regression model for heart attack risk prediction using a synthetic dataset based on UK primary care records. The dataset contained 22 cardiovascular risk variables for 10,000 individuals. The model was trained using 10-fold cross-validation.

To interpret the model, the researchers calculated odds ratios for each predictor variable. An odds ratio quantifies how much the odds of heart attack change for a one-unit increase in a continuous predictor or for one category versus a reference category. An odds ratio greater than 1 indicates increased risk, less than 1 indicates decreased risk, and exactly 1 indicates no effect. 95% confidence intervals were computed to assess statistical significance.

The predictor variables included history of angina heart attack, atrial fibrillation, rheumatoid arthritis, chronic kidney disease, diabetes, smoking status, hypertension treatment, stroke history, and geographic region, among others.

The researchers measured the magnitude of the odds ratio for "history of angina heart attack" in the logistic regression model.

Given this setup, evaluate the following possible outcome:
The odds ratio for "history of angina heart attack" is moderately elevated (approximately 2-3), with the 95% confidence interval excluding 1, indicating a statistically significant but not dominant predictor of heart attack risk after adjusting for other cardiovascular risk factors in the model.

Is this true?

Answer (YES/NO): NO